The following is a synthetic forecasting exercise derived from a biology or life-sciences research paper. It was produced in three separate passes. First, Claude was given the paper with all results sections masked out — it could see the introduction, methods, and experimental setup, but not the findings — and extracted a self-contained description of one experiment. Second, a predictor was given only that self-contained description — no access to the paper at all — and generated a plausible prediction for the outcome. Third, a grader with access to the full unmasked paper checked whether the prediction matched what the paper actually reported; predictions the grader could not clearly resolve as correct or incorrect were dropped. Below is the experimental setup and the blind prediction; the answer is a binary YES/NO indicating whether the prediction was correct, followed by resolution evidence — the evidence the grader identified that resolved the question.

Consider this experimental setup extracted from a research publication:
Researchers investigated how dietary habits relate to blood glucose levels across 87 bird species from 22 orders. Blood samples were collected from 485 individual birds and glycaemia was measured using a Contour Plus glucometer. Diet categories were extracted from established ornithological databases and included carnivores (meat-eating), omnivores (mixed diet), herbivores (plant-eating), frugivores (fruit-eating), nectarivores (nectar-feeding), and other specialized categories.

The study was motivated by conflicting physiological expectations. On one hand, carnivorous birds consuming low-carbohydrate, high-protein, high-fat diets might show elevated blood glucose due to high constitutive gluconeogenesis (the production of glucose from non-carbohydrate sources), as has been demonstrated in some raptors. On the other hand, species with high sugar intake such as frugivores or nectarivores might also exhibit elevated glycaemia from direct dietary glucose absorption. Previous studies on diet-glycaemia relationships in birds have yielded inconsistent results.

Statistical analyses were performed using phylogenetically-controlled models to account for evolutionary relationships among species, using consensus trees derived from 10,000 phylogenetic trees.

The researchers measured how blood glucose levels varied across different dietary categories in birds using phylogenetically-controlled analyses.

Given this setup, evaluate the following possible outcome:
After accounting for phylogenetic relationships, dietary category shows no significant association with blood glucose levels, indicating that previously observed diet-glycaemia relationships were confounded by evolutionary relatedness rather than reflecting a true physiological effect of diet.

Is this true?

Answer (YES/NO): NO